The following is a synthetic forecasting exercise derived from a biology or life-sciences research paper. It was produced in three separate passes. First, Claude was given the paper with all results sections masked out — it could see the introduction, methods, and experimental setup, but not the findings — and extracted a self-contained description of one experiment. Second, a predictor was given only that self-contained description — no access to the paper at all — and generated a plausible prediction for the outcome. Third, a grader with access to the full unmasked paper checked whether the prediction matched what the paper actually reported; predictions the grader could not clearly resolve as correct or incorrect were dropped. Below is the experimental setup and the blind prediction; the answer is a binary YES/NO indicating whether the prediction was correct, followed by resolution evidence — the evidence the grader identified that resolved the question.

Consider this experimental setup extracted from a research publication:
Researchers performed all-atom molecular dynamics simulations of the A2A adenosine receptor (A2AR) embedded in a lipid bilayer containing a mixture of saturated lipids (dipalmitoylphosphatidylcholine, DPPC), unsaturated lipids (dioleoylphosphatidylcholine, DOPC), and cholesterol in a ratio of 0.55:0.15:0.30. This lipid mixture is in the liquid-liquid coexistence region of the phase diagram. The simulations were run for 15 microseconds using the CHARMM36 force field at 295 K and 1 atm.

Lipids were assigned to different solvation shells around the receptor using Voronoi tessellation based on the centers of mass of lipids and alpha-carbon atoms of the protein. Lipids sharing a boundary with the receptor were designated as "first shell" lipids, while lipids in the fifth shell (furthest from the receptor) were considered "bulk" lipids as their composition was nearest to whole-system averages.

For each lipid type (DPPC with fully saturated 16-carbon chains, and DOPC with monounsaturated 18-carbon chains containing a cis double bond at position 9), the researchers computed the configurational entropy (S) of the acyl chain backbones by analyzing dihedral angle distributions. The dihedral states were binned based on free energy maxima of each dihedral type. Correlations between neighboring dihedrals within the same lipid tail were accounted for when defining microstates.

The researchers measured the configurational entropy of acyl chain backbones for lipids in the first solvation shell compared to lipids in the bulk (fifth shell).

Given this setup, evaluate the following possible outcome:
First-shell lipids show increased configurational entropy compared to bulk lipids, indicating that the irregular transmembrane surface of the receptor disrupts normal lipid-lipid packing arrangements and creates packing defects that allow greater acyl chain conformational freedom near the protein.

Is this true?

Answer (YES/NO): YES